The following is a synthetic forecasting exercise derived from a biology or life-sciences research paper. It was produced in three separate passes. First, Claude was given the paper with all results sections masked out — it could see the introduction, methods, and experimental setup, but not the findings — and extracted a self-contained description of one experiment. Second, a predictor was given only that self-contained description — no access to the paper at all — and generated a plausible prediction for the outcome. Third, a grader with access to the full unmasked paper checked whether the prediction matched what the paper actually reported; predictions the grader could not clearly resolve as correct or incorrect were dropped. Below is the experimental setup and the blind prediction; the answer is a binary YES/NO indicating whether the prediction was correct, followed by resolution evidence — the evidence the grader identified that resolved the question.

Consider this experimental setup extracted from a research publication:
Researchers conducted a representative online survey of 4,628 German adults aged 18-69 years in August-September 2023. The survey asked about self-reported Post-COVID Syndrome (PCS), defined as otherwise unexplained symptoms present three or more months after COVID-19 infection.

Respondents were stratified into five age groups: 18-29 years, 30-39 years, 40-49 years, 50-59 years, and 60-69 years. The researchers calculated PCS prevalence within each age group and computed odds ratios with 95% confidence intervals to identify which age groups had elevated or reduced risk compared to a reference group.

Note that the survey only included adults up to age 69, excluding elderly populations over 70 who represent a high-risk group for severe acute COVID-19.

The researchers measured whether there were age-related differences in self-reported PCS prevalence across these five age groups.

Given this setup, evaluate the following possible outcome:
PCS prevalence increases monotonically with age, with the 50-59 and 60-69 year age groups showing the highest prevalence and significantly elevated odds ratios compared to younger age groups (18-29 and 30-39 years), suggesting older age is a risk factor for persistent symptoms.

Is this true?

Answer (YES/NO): NO